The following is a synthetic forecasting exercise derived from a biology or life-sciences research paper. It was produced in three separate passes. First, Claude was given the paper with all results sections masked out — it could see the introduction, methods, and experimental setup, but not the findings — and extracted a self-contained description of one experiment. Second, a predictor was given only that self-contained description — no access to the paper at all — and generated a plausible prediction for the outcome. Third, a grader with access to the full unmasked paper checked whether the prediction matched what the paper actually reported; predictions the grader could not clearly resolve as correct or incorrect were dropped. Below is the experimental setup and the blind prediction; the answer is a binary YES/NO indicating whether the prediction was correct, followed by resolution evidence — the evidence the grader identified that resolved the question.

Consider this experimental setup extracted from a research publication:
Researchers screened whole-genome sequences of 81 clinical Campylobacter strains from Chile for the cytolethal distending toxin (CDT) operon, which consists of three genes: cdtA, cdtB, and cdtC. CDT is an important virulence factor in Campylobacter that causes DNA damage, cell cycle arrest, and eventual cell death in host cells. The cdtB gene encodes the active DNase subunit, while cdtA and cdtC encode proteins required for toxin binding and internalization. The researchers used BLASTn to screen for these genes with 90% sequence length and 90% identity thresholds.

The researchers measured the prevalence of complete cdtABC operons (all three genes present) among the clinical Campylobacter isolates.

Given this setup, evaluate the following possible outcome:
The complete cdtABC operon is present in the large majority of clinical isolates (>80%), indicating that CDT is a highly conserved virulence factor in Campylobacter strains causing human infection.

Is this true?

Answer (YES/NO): YES